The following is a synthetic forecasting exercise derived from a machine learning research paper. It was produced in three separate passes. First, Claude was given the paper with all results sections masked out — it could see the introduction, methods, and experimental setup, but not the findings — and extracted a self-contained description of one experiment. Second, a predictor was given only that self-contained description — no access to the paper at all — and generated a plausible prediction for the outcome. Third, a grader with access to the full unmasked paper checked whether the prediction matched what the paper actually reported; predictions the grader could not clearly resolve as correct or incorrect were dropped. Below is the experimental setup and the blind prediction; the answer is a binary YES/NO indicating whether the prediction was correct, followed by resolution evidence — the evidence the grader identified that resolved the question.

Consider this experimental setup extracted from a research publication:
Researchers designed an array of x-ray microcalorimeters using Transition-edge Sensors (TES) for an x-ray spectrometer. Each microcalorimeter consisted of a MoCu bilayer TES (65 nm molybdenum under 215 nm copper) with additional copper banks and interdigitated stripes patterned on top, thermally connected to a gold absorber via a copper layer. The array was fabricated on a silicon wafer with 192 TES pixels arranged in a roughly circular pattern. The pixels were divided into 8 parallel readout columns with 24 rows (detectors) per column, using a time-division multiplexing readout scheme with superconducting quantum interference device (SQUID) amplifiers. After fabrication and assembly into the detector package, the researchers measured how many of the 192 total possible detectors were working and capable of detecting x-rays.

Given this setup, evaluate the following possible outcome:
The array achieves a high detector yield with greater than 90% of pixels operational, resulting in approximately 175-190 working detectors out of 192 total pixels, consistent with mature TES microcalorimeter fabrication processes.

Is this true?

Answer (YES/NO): NO